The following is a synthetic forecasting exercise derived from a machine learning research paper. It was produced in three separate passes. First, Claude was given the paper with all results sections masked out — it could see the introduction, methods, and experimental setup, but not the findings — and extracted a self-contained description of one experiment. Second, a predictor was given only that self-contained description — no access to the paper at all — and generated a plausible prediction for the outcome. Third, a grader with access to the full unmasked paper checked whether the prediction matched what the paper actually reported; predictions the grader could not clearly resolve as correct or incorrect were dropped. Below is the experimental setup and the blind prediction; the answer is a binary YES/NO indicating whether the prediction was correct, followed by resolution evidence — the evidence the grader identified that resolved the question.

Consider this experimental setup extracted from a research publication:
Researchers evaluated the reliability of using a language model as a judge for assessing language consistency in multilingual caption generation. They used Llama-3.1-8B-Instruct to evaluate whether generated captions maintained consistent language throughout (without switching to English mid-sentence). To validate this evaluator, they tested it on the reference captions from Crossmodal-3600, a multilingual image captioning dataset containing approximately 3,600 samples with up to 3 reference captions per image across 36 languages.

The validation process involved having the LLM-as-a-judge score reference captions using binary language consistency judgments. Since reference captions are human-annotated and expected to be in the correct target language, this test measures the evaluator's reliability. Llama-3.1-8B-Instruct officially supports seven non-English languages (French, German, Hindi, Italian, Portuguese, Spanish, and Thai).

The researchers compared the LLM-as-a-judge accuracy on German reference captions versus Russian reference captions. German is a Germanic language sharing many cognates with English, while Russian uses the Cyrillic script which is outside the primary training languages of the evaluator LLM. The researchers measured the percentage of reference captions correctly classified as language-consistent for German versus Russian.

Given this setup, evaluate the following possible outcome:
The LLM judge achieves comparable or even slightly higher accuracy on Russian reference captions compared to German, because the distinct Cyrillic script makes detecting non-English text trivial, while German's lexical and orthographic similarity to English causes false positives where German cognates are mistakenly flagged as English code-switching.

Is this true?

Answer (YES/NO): NO